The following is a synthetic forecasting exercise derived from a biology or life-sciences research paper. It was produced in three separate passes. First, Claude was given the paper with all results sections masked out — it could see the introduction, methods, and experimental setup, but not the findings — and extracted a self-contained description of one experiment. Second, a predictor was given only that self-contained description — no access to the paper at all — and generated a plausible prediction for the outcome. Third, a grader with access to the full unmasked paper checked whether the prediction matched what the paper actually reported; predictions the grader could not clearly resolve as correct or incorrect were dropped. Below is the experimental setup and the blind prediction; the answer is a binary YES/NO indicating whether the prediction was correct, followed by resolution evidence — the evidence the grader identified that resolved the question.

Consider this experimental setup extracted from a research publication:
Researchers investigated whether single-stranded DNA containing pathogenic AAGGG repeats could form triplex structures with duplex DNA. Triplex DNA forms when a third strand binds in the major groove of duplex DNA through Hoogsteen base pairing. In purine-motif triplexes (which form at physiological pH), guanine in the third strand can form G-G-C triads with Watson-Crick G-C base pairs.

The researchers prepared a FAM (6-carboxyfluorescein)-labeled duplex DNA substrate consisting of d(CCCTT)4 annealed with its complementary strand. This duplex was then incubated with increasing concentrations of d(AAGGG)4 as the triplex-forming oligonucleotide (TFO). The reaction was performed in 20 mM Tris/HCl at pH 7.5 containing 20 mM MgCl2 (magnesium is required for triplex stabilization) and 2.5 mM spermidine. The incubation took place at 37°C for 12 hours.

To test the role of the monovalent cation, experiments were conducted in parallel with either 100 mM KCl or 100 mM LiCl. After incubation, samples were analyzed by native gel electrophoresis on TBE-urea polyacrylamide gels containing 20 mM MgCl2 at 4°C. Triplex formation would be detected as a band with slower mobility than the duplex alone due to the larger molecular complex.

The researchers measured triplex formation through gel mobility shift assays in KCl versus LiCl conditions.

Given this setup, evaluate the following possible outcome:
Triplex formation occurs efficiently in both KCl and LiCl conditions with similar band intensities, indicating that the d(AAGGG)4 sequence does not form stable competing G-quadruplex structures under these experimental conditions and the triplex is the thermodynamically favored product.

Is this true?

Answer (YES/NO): NO